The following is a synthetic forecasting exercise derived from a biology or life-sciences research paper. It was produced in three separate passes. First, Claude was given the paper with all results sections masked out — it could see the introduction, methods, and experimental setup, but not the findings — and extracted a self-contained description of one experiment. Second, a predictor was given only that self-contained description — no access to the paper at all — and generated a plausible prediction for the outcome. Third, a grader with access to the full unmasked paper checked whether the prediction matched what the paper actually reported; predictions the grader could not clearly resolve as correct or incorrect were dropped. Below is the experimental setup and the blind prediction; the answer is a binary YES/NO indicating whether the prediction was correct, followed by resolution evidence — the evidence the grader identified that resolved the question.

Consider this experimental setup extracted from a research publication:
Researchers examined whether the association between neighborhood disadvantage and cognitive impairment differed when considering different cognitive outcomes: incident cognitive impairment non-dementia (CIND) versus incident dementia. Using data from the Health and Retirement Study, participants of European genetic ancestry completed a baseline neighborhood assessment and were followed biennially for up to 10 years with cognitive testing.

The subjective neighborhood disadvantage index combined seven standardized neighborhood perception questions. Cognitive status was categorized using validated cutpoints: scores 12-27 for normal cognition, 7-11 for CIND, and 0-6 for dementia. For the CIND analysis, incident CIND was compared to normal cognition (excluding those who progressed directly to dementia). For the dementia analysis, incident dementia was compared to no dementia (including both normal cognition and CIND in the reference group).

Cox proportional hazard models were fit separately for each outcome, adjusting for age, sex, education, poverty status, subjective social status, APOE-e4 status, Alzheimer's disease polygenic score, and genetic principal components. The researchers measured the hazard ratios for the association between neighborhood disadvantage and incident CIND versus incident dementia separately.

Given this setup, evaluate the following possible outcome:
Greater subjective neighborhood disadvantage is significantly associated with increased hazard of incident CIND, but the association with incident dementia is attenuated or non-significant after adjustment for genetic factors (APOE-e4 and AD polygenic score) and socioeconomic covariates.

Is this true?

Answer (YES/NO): NO